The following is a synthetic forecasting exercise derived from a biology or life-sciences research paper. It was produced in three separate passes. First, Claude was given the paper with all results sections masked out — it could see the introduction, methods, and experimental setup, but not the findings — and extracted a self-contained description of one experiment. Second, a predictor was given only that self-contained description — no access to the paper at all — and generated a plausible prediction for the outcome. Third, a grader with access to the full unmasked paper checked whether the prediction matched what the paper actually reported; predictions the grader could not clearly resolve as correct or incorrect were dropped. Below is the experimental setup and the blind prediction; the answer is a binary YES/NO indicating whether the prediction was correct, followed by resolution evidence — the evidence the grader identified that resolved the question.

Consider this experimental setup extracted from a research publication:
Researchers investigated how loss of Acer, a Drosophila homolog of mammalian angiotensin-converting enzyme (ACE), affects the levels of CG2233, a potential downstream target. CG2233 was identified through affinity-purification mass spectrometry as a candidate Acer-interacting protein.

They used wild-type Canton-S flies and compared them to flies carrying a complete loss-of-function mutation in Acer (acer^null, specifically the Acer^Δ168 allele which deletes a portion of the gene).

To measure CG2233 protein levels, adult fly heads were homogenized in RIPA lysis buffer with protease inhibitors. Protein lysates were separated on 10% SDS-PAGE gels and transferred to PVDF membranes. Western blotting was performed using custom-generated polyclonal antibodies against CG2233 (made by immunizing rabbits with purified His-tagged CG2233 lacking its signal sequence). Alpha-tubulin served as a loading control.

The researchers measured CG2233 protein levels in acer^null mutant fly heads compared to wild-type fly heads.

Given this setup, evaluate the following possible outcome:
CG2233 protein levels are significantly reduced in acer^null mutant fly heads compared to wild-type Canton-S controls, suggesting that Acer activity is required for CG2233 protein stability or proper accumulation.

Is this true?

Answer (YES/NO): NO